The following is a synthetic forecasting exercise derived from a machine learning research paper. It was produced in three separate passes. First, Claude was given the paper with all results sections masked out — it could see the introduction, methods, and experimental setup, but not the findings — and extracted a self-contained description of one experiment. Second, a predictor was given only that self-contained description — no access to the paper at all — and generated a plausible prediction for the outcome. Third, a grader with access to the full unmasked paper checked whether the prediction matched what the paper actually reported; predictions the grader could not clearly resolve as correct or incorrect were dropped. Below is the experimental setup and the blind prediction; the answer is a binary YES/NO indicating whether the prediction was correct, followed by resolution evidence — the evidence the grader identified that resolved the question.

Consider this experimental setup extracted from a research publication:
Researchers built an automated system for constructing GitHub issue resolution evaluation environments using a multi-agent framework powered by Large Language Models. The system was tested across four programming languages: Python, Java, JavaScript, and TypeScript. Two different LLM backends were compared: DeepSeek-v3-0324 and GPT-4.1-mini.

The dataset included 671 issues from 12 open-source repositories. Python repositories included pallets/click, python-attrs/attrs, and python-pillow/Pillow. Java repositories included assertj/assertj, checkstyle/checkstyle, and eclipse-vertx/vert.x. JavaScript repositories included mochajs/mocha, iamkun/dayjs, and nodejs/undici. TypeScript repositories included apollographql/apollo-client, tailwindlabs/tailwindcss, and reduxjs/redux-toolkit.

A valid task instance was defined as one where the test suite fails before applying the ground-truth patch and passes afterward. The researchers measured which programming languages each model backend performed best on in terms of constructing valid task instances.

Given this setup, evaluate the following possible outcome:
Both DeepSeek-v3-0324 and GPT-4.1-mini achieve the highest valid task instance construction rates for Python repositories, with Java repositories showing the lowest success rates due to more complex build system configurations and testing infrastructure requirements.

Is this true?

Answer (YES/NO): NO